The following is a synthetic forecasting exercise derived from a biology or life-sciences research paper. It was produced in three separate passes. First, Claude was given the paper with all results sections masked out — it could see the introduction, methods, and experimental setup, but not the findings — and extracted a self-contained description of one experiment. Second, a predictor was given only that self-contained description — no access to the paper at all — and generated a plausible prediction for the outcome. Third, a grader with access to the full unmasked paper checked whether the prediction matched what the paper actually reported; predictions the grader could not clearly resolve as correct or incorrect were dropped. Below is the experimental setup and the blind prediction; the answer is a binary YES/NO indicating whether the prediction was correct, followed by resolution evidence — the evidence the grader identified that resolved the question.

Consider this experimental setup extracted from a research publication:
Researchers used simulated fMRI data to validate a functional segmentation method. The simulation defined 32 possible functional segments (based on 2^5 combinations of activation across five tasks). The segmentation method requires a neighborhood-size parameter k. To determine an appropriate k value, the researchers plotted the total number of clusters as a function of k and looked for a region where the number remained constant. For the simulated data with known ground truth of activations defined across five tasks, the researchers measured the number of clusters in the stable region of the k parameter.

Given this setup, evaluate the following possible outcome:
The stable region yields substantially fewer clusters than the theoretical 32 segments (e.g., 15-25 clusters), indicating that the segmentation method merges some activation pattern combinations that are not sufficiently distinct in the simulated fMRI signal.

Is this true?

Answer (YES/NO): YES